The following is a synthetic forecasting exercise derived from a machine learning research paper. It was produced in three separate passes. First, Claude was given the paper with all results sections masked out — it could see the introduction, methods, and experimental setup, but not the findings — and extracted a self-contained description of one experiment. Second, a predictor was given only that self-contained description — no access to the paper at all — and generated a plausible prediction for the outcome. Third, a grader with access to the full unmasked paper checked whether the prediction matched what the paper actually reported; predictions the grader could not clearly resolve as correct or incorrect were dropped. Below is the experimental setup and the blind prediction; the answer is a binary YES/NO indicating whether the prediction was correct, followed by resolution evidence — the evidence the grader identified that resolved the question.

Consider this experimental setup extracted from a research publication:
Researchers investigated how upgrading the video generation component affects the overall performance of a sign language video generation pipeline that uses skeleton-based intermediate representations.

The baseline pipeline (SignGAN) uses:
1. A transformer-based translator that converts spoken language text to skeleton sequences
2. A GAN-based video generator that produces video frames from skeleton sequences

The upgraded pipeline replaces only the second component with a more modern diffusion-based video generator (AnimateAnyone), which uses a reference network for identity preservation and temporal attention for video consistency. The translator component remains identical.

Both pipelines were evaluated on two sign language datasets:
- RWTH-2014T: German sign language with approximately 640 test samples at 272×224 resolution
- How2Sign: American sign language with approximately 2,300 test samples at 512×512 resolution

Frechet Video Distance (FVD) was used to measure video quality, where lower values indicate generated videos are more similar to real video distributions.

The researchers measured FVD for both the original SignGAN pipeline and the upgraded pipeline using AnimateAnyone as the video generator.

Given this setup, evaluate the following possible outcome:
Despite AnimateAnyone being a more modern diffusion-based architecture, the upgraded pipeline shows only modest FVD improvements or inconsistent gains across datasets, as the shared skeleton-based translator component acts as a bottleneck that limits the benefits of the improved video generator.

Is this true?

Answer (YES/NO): YES